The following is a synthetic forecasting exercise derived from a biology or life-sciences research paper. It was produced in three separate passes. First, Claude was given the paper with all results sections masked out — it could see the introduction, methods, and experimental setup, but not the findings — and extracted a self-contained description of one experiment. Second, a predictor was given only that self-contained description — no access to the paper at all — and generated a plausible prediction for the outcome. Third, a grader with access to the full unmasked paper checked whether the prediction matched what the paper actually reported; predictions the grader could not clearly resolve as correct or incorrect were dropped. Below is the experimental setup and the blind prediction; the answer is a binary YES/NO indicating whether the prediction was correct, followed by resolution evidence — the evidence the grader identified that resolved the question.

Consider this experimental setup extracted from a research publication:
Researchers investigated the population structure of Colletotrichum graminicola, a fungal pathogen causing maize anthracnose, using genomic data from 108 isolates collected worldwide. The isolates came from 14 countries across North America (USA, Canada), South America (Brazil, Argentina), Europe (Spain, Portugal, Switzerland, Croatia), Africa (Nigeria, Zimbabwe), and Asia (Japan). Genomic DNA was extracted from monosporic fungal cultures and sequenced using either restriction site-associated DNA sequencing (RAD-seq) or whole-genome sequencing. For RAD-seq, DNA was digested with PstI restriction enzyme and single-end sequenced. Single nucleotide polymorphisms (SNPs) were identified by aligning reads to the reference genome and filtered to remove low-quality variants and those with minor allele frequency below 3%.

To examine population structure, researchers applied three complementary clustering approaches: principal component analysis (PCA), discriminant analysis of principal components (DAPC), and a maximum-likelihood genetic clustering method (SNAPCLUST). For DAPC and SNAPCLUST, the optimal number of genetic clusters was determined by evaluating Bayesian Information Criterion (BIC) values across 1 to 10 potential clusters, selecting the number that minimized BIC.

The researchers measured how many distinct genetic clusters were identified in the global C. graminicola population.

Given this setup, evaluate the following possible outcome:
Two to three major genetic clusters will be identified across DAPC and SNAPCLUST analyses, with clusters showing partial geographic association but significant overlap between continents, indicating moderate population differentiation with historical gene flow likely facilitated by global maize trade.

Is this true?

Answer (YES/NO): NO